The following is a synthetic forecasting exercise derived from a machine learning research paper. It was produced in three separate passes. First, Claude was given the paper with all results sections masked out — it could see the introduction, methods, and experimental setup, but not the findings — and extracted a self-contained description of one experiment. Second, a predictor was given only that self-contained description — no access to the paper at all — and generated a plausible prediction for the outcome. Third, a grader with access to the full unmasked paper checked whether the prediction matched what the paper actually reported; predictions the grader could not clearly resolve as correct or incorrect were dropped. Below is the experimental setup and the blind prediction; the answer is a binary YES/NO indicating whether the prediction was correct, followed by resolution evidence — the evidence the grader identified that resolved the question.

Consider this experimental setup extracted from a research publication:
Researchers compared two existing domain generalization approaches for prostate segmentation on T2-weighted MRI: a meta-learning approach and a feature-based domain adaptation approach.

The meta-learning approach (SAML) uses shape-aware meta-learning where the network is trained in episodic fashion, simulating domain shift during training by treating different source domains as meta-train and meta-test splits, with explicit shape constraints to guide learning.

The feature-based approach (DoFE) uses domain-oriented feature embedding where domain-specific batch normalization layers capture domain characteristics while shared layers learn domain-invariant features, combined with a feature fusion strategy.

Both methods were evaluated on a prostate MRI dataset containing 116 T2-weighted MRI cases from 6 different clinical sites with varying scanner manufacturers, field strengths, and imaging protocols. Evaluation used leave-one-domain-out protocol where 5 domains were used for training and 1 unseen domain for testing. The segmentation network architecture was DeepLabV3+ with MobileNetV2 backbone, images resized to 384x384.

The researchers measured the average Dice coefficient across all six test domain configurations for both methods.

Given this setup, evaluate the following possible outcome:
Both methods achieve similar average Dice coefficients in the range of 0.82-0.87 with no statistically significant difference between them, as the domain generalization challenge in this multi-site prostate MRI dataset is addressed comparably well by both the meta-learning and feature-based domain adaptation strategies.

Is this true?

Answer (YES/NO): NO